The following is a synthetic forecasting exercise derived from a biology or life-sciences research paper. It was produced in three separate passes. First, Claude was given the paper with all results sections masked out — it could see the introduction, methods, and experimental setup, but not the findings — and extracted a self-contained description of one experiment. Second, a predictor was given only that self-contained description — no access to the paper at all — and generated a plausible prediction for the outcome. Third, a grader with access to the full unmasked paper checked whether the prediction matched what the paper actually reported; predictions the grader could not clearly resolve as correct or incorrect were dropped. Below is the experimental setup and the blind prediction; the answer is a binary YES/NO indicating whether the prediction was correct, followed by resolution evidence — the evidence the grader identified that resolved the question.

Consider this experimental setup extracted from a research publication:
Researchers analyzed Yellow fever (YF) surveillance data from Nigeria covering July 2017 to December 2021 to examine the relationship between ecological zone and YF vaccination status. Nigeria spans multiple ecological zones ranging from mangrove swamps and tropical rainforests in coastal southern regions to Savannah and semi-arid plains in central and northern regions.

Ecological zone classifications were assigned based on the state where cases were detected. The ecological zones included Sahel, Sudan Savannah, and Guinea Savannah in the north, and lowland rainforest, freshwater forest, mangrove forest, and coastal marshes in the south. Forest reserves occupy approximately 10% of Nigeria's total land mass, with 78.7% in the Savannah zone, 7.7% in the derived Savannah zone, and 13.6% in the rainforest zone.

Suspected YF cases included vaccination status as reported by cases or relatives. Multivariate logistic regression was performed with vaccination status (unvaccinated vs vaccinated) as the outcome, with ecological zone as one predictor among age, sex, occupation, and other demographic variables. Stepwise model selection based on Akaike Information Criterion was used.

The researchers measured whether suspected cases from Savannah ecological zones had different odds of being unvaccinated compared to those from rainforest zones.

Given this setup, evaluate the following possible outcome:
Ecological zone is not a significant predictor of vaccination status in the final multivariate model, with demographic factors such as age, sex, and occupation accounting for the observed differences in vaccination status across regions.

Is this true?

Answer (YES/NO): NO